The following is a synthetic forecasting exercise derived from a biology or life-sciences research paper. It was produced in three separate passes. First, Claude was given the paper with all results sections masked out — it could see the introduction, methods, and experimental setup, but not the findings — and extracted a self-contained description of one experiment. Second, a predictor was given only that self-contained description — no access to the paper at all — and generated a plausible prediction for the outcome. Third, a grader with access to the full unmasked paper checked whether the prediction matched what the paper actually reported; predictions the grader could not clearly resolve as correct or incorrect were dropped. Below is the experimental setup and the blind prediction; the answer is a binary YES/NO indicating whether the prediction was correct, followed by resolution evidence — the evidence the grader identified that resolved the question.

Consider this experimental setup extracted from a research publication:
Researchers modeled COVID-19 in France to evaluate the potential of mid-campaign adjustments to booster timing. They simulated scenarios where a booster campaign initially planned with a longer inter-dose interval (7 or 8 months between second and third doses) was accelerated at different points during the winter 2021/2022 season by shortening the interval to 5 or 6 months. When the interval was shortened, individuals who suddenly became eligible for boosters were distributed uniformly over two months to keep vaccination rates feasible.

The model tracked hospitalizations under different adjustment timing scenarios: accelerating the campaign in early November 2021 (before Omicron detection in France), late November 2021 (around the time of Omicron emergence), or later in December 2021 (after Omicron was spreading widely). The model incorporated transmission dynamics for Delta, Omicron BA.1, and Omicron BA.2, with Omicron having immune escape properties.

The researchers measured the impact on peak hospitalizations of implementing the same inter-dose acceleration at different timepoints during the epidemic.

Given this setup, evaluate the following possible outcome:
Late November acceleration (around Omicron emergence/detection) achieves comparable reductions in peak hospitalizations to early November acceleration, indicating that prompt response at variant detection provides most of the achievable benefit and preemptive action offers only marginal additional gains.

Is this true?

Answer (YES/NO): NO